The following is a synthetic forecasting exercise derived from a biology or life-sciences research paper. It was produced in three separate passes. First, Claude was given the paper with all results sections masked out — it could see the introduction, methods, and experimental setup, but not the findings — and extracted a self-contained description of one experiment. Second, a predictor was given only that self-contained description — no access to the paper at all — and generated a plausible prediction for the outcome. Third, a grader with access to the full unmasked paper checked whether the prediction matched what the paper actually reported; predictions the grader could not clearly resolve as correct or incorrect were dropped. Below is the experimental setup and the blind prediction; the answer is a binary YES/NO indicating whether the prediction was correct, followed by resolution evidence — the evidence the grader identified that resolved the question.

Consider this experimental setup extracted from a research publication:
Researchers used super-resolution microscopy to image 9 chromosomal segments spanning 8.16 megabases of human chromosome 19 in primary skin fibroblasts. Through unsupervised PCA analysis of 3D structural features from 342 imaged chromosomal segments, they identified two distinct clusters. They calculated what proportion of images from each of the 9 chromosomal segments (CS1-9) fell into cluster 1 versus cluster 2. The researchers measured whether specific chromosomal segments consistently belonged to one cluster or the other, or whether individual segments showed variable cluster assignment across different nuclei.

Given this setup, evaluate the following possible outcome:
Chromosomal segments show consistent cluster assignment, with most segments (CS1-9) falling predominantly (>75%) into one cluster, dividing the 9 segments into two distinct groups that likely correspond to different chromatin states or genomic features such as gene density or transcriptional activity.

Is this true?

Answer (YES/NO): NO